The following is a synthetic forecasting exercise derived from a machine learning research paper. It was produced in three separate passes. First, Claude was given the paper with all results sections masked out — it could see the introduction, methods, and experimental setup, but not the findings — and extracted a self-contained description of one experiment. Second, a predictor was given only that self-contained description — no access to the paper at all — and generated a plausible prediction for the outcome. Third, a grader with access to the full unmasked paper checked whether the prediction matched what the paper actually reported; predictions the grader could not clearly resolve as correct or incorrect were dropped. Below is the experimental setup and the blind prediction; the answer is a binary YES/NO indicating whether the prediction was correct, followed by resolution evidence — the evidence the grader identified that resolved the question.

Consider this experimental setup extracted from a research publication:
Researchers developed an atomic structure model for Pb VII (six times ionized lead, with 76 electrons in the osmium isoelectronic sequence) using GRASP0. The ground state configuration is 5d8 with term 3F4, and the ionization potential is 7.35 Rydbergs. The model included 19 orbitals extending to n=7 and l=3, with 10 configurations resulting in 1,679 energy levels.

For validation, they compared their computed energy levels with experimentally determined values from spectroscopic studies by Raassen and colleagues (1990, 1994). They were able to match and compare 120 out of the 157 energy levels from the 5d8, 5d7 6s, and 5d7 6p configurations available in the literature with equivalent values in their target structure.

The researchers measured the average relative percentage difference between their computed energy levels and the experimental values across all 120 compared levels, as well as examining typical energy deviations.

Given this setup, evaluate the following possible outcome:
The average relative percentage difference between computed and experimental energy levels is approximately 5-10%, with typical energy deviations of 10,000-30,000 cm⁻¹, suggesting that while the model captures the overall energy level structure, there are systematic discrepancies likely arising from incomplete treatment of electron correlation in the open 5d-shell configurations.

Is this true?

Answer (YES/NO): NO